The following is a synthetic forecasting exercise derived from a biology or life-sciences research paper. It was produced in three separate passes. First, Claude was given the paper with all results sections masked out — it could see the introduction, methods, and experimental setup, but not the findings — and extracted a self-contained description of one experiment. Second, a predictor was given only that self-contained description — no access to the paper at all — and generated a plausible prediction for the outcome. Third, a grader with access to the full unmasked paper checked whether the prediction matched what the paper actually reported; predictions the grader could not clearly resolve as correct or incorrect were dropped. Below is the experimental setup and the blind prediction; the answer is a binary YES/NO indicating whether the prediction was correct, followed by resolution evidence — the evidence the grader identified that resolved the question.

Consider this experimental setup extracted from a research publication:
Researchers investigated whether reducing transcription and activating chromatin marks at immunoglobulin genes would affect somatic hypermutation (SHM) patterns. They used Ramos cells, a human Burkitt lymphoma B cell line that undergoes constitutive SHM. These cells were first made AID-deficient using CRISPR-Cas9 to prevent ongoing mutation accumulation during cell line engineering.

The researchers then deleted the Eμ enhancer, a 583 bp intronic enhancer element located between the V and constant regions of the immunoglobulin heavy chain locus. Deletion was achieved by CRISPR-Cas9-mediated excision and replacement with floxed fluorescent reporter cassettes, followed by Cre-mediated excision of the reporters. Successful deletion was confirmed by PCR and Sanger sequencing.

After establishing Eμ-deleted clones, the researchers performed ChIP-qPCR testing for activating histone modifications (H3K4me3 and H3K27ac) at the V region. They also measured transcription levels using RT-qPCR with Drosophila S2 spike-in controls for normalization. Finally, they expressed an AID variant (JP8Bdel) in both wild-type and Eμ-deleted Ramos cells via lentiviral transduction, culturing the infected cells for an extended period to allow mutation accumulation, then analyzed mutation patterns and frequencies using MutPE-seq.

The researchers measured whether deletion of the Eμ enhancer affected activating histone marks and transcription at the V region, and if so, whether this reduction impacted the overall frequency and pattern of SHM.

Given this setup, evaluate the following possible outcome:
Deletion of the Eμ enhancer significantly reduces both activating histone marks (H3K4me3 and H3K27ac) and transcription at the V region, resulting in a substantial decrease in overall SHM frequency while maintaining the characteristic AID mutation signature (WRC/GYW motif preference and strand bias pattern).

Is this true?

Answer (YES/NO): NO